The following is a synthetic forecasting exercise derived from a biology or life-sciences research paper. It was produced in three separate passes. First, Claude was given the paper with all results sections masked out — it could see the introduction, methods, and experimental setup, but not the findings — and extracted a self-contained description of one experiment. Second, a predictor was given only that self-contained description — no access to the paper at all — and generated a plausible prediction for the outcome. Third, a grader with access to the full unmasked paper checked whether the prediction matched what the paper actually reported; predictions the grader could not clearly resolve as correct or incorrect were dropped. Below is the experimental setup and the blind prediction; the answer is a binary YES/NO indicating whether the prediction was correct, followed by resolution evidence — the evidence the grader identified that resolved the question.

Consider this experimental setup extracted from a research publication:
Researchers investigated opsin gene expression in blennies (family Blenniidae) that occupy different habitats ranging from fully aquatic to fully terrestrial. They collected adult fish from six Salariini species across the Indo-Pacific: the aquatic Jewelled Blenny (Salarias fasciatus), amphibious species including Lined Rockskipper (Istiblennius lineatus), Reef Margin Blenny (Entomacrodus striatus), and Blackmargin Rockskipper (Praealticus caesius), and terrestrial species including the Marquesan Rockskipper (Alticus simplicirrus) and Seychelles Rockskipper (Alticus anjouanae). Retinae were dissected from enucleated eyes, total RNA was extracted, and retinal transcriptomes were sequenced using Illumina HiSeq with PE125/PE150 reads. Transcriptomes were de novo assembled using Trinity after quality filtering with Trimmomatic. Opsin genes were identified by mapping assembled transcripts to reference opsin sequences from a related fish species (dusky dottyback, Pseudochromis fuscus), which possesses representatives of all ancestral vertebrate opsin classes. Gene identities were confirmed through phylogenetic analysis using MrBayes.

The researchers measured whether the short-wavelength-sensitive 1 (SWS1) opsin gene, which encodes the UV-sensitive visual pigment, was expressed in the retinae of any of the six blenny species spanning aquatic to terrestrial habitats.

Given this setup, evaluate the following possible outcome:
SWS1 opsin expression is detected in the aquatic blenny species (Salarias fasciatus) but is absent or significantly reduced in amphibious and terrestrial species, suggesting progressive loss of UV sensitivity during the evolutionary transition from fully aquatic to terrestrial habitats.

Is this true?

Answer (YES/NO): NO